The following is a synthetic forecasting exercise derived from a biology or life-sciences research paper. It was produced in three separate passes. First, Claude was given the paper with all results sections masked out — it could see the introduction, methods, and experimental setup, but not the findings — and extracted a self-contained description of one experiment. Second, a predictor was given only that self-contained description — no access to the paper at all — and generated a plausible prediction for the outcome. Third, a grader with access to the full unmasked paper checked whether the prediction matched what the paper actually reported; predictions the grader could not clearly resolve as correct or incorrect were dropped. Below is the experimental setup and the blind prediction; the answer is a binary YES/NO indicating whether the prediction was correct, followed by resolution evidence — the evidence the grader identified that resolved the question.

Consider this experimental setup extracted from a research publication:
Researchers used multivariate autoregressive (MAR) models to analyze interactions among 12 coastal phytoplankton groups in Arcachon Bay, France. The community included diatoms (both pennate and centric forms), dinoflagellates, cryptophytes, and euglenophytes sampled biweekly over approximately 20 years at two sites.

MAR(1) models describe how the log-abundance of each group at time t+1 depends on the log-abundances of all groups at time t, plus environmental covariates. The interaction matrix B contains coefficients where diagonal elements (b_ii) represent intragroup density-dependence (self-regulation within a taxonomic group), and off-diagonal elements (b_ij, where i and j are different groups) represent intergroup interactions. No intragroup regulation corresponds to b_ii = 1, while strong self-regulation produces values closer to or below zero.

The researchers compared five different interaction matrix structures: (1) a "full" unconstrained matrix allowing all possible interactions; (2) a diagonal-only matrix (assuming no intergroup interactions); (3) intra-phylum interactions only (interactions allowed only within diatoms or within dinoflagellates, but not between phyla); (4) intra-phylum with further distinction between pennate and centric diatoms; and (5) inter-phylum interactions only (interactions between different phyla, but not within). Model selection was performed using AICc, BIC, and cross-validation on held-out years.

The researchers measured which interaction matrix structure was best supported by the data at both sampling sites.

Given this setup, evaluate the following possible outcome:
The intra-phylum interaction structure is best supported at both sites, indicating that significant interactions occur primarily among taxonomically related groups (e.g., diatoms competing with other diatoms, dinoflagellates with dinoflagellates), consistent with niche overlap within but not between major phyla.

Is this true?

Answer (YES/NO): NO